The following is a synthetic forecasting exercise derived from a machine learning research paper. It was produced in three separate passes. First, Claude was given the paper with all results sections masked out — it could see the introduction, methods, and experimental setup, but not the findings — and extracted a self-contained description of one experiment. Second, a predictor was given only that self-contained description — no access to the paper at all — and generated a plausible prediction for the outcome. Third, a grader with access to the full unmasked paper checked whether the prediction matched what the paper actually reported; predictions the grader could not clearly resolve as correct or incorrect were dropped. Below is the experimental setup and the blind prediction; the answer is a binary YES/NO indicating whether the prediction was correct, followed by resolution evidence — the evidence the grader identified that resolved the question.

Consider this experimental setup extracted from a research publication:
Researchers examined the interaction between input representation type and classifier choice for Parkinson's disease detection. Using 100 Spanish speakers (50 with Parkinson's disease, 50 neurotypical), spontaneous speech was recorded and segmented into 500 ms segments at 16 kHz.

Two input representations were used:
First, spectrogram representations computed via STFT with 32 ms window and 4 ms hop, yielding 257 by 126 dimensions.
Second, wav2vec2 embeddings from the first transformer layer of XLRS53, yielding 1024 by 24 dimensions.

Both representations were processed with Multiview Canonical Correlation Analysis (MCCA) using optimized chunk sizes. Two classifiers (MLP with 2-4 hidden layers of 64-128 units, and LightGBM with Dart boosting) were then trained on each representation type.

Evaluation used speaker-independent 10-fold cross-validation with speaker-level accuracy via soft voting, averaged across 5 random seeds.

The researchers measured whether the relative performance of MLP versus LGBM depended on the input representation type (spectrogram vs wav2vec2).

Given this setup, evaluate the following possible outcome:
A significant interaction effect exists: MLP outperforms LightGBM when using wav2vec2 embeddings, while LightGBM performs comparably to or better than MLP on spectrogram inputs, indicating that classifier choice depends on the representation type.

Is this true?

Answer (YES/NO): YES